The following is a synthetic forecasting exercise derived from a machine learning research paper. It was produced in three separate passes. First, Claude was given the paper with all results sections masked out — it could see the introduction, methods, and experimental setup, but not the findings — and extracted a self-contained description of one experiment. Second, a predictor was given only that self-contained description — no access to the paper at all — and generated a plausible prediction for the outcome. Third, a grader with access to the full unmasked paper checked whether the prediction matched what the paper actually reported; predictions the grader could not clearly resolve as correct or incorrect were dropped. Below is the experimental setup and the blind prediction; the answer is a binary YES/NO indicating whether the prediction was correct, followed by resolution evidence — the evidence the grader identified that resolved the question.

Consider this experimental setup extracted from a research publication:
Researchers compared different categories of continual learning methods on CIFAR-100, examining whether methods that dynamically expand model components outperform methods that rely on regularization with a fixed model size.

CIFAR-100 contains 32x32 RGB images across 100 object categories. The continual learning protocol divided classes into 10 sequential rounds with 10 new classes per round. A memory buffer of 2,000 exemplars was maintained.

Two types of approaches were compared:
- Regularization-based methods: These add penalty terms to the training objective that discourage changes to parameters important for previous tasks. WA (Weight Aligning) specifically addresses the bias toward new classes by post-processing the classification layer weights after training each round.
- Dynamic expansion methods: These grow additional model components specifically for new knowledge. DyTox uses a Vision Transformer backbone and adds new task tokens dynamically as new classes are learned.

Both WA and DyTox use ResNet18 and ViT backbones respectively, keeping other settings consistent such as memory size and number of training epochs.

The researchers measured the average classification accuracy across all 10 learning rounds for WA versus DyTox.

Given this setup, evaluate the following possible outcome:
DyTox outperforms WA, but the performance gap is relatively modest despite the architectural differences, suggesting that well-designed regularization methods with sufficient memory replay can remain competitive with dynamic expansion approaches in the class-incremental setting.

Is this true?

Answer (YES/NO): NO